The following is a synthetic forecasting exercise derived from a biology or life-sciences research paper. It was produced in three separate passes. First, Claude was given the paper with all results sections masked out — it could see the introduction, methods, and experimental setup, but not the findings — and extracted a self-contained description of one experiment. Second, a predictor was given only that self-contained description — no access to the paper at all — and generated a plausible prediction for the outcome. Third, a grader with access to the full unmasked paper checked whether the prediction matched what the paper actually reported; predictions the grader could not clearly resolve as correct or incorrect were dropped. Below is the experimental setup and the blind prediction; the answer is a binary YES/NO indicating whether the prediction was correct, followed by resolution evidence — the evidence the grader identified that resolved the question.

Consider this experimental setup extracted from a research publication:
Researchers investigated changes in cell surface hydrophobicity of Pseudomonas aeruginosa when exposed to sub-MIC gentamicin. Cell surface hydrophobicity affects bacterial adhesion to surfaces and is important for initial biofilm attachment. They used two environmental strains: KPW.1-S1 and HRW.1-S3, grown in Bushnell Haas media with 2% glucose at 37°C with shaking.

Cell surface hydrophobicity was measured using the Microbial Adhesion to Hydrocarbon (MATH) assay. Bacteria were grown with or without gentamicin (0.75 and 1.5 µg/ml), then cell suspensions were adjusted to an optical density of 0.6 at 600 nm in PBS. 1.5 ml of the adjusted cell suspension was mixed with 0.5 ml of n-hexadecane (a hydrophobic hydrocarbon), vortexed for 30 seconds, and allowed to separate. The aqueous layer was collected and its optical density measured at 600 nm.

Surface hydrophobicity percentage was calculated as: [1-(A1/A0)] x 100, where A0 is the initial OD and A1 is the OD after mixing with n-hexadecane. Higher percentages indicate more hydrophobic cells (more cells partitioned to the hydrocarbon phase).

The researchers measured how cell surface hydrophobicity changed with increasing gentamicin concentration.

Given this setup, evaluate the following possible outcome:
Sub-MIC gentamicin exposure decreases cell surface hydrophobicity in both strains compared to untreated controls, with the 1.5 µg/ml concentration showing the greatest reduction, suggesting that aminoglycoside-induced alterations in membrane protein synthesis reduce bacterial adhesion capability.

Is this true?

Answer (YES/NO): NO